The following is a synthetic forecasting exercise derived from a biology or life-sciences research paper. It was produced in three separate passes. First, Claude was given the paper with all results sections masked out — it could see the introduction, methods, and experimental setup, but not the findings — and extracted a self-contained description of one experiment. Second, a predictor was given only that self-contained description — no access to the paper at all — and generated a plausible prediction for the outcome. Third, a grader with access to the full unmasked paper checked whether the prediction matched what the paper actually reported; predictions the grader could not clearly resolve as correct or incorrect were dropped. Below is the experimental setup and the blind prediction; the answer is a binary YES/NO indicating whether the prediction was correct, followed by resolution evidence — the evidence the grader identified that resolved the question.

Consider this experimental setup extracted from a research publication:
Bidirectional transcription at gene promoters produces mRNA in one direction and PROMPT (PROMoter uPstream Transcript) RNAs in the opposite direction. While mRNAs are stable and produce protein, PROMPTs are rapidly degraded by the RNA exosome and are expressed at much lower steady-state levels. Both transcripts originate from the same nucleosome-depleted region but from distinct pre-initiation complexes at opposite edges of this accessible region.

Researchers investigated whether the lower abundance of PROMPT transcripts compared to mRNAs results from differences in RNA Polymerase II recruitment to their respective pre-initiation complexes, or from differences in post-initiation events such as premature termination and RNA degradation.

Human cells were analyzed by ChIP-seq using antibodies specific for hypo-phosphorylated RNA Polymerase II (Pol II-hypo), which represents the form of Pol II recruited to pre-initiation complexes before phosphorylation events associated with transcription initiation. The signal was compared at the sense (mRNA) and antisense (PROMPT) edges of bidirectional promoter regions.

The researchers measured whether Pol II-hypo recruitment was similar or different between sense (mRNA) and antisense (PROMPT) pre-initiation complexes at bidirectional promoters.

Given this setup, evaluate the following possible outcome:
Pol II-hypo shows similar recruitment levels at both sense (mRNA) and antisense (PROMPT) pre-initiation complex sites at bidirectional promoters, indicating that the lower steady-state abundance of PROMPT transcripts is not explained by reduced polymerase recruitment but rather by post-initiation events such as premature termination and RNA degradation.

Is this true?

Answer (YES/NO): YES